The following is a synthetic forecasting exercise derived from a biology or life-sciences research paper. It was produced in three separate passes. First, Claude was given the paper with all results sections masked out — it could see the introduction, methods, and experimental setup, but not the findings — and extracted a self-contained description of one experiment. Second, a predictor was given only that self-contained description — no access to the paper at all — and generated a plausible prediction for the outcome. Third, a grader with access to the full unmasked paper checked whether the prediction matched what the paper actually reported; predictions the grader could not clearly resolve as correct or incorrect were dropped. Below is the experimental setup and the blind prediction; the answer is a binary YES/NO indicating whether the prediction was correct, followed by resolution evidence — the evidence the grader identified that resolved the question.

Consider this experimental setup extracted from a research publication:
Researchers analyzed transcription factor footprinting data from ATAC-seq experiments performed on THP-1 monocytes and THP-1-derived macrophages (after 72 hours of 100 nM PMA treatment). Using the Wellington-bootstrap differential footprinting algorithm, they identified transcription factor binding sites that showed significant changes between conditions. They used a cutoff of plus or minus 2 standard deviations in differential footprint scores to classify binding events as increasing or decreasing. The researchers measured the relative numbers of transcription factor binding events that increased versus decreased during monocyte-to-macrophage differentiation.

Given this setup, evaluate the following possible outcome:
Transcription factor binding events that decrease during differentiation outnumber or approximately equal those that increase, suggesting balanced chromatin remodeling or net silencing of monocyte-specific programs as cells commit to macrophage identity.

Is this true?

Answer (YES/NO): NO